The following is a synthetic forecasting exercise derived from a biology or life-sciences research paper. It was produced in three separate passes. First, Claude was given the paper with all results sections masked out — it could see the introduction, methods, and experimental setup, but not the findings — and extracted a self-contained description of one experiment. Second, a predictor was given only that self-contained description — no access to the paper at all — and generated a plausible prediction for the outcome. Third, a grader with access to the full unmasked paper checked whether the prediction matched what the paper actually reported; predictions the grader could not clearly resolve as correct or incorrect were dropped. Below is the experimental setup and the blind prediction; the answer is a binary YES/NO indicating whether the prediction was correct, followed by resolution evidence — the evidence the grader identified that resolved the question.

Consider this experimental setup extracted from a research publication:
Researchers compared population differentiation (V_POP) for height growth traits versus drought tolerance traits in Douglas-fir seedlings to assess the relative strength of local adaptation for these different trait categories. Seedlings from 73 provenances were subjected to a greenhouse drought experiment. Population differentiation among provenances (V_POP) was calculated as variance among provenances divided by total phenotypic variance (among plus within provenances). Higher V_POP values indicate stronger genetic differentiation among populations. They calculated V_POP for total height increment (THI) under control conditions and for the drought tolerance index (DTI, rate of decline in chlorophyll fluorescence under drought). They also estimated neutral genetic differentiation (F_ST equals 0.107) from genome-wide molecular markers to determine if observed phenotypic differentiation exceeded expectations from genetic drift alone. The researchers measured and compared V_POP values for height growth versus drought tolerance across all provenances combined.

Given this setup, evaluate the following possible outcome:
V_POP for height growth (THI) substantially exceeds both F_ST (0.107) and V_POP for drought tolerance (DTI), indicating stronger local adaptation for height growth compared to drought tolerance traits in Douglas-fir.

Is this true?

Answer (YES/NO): YES